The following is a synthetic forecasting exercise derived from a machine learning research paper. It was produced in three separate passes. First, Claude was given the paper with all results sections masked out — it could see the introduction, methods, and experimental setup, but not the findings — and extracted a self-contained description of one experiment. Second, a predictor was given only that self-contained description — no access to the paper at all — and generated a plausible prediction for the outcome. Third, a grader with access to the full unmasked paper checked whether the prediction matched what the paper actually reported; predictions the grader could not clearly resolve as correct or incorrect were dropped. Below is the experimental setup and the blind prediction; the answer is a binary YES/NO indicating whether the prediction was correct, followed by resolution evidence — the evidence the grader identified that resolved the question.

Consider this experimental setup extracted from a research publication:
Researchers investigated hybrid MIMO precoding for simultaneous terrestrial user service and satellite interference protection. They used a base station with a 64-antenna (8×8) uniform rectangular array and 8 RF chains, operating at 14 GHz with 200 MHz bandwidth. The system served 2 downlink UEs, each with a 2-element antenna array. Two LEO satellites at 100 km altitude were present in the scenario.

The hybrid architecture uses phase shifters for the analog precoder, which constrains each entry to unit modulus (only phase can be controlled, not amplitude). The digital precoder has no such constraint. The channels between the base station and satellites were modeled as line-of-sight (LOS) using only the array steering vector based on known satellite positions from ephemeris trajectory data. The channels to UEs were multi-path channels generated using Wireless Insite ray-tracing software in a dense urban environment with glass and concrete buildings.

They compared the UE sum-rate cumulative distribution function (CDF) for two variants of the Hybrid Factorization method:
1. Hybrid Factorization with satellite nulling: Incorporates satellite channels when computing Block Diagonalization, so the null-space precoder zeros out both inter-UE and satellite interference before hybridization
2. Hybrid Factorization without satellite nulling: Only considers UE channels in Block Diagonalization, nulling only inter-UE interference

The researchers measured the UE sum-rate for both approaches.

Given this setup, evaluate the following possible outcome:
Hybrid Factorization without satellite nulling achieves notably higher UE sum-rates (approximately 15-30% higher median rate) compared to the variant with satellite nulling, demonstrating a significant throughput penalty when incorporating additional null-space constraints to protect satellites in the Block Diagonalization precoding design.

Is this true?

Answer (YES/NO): NO